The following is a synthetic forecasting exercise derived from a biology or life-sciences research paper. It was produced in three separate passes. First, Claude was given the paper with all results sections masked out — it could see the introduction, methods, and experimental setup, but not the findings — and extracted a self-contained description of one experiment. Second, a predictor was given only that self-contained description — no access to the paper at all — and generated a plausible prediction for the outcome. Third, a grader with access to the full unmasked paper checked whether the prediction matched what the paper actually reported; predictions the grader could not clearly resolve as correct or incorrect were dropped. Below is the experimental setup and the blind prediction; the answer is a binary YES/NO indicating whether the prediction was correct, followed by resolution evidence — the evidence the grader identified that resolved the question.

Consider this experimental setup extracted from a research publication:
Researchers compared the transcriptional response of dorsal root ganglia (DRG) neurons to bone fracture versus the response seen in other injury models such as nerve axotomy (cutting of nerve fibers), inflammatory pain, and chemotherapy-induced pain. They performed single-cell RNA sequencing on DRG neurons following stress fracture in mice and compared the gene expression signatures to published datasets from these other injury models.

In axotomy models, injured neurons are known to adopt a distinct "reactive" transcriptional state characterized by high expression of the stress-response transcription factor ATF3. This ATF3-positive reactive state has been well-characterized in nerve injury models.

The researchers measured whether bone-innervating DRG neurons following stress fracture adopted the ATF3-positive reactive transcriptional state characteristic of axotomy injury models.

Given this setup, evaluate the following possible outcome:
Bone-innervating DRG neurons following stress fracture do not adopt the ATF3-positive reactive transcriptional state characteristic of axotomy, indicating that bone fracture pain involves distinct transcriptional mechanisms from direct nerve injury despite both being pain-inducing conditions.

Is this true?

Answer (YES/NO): YES